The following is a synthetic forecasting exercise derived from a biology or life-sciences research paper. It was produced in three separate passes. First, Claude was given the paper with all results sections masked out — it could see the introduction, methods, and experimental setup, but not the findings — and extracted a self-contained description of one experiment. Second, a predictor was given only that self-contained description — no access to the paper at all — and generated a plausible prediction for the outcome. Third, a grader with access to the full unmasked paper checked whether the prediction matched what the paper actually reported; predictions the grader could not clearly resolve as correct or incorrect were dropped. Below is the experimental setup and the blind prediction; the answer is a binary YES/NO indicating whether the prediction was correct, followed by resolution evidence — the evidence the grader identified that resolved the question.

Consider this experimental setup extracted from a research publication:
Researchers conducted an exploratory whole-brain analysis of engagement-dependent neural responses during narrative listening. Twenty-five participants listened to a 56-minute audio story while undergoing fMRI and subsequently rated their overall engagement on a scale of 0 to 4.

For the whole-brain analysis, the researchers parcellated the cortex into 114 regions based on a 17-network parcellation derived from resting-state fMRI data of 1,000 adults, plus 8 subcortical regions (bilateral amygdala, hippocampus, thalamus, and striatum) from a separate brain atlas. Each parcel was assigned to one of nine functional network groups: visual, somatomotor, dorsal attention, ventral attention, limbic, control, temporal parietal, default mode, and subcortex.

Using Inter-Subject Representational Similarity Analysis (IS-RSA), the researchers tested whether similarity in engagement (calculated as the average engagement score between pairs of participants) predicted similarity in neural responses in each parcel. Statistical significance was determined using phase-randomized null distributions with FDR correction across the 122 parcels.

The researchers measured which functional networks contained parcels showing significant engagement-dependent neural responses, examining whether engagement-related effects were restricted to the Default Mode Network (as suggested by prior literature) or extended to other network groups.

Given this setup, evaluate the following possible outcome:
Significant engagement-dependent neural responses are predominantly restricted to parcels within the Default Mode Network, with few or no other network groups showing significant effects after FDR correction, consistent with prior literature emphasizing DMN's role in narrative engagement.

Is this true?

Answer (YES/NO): NO